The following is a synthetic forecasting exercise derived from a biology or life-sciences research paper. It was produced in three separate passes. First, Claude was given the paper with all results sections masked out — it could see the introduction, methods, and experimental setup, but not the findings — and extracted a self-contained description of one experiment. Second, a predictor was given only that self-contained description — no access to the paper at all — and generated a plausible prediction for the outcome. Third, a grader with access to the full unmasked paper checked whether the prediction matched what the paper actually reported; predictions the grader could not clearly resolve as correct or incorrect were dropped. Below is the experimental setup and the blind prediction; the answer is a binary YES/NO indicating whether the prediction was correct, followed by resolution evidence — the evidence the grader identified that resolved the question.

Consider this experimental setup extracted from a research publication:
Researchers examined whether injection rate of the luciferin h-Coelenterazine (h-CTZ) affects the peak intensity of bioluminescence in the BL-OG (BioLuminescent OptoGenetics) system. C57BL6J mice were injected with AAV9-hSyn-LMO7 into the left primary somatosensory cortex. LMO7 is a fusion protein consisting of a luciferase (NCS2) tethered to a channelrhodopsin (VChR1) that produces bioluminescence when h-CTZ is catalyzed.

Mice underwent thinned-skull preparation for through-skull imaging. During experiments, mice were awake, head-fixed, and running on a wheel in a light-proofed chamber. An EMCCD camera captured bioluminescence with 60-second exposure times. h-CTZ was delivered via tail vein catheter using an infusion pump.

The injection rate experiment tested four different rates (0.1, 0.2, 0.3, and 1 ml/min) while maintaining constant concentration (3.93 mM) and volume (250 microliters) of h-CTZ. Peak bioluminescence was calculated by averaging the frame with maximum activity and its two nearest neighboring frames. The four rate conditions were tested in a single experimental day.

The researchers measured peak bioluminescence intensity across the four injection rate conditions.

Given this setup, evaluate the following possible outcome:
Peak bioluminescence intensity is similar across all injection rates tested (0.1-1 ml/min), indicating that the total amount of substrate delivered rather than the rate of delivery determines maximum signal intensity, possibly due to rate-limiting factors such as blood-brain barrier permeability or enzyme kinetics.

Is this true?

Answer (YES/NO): YES